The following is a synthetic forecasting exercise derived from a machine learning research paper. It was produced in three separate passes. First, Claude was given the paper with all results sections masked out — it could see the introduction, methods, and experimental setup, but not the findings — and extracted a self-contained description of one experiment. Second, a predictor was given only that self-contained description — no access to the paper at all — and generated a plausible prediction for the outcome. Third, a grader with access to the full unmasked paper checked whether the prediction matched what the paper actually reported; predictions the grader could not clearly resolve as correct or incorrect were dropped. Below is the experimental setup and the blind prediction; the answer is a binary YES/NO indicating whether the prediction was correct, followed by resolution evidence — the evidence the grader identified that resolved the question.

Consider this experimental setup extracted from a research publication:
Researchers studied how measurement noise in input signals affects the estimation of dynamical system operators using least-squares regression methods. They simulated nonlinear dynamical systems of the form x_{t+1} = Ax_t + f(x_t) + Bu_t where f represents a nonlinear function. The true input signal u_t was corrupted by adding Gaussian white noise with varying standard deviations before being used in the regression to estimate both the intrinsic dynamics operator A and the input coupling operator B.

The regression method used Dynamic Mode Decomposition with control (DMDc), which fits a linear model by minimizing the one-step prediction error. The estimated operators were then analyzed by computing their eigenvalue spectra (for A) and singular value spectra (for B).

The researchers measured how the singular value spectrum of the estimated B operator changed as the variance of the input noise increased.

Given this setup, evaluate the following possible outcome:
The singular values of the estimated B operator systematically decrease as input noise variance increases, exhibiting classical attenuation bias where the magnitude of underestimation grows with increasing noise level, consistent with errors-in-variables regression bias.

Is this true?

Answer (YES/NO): YES